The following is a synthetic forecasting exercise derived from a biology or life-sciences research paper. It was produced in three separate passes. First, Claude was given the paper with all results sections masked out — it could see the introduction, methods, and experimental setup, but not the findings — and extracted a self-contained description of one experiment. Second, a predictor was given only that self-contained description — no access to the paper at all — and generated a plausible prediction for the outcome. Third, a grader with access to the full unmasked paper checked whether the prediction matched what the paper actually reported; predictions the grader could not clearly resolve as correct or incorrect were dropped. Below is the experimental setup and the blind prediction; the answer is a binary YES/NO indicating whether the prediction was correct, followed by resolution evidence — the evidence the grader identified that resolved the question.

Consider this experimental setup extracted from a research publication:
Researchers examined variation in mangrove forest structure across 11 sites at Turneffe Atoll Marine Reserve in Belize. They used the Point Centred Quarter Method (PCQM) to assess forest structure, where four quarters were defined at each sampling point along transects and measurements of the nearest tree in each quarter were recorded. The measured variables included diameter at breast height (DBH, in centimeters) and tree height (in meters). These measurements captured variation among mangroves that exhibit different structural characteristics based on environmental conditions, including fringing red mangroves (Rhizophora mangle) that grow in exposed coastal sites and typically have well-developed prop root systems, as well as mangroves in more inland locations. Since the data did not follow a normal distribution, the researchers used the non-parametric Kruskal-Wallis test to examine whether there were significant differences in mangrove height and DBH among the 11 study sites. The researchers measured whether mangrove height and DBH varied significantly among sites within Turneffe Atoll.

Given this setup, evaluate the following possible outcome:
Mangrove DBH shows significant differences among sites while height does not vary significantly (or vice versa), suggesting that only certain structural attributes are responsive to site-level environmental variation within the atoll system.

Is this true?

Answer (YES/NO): NO